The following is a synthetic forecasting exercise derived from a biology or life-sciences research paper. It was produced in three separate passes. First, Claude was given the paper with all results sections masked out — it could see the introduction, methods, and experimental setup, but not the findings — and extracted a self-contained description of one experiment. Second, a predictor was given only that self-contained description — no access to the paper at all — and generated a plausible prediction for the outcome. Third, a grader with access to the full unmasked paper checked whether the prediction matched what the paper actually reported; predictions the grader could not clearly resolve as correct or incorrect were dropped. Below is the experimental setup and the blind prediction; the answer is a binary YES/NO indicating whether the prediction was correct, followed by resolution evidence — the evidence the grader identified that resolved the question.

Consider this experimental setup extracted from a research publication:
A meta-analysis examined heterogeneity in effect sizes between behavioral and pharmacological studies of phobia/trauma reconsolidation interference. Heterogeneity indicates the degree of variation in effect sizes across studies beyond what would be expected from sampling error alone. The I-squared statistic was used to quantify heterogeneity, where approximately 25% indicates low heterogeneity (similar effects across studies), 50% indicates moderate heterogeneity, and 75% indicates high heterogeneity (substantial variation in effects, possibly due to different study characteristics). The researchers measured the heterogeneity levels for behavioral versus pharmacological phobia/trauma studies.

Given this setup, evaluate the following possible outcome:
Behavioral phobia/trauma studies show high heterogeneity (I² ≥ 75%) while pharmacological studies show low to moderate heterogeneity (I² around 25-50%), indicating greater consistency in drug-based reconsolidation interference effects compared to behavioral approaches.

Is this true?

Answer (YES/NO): NO